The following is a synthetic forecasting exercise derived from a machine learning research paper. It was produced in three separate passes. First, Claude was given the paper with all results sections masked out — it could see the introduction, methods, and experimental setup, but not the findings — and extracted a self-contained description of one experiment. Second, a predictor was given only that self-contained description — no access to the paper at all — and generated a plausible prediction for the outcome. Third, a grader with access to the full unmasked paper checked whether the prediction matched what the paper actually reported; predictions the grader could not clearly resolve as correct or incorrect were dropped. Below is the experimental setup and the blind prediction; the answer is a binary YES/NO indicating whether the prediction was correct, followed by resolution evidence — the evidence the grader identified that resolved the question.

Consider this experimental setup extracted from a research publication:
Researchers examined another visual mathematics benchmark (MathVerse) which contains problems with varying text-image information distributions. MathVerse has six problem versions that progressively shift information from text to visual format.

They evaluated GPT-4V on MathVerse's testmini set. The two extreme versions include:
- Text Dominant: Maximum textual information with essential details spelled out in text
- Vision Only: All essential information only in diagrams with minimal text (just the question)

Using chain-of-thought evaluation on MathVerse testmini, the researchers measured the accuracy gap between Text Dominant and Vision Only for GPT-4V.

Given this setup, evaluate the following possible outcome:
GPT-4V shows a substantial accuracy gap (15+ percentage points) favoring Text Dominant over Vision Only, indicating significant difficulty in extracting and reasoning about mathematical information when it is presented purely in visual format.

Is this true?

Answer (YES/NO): NO